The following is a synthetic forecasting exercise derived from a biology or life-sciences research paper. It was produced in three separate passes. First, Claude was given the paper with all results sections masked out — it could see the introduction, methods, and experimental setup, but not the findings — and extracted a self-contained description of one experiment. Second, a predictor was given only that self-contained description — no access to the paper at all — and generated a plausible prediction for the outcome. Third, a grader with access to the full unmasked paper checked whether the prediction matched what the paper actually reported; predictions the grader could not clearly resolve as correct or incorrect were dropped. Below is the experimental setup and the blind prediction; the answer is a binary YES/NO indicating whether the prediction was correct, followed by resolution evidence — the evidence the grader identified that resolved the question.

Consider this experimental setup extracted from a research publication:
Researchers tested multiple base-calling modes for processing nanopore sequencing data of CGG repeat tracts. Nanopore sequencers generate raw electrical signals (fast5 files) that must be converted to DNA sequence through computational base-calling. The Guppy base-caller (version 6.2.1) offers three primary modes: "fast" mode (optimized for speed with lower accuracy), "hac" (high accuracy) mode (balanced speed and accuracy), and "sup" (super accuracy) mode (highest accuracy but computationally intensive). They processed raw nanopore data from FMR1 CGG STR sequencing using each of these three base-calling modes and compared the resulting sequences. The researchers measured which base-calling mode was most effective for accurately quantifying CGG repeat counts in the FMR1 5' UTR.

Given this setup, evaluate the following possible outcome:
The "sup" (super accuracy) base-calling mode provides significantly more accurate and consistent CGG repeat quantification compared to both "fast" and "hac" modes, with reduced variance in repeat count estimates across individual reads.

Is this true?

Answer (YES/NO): NO